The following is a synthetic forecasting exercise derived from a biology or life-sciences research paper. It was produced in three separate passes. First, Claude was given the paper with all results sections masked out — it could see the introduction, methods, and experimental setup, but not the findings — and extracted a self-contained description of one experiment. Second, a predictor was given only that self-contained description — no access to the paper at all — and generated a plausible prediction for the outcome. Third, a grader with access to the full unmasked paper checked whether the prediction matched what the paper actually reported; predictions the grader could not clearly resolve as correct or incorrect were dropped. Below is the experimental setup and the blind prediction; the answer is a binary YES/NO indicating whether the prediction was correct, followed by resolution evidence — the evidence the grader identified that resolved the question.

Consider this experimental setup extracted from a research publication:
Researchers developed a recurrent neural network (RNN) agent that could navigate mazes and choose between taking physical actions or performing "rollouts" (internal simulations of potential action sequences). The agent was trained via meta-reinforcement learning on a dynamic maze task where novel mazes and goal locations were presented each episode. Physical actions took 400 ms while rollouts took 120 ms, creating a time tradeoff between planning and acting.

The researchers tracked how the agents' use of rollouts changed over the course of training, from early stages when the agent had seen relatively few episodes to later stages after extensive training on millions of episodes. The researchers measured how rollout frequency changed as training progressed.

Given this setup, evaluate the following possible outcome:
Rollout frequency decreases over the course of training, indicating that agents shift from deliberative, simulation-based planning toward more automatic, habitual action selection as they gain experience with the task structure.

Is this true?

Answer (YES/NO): YES